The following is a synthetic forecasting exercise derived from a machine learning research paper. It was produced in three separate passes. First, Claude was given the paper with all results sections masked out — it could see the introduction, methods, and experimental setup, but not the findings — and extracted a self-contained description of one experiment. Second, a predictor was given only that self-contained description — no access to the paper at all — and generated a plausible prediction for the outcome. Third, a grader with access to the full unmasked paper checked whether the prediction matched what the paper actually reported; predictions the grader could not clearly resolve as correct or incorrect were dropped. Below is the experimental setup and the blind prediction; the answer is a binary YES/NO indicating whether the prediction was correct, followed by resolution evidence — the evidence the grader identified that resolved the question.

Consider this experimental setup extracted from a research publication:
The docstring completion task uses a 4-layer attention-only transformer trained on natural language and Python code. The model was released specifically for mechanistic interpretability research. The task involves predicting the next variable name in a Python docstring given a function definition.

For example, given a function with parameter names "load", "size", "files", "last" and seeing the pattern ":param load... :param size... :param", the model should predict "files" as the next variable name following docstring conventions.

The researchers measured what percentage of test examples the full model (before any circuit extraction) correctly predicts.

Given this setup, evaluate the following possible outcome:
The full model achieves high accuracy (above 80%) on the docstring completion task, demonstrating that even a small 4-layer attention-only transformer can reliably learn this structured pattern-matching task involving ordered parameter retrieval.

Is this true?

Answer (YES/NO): NO